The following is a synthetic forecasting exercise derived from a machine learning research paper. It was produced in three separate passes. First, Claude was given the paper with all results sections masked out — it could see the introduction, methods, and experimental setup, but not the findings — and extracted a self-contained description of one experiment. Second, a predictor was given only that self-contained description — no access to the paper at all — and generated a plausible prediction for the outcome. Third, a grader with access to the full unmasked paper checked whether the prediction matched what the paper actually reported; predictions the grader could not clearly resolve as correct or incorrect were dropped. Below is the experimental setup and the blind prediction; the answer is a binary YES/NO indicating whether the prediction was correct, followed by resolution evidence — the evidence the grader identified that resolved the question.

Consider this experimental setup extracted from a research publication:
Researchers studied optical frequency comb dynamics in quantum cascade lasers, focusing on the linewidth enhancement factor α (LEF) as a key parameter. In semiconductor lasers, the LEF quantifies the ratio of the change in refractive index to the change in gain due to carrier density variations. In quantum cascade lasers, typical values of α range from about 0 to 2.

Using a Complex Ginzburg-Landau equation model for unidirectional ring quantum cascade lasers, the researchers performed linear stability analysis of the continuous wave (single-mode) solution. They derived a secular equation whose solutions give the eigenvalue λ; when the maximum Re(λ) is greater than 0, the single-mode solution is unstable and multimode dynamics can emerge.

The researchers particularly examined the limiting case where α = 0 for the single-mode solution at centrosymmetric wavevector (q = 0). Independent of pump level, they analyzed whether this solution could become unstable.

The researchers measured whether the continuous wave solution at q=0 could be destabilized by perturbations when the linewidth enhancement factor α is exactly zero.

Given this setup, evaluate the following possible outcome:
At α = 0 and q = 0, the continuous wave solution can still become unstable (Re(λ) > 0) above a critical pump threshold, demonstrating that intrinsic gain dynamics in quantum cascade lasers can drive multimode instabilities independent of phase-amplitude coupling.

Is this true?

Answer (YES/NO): NO